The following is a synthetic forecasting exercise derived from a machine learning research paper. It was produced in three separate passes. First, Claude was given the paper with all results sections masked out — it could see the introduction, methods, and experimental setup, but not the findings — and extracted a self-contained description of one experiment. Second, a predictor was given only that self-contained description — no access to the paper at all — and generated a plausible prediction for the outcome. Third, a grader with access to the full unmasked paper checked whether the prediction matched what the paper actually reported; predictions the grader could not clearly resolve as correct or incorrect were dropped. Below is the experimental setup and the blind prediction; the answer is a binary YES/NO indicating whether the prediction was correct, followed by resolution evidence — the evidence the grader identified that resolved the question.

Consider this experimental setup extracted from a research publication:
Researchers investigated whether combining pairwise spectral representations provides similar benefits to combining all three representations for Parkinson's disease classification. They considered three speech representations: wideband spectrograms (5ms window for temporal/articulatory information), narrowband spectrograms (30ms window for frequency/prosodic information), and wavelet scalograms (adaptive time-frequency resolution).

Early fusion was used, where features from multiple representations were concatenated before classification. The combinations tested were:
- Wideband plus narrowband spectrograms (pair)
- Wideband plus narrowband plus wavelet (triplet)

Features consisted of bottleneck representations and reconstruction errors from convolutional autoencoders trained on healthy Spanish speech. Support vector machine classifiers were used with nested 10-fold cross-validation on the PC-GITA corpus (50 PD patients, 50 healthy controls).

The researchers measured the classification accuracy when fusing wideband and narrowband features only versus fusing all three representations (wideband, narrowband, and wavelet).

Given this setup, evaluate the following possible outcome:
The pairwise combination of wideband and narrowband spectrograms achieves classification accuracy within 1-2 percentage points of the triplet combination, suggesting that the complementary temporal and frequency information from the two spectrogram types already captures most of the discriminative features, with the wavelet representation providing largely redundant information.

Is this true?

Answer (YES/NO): YES